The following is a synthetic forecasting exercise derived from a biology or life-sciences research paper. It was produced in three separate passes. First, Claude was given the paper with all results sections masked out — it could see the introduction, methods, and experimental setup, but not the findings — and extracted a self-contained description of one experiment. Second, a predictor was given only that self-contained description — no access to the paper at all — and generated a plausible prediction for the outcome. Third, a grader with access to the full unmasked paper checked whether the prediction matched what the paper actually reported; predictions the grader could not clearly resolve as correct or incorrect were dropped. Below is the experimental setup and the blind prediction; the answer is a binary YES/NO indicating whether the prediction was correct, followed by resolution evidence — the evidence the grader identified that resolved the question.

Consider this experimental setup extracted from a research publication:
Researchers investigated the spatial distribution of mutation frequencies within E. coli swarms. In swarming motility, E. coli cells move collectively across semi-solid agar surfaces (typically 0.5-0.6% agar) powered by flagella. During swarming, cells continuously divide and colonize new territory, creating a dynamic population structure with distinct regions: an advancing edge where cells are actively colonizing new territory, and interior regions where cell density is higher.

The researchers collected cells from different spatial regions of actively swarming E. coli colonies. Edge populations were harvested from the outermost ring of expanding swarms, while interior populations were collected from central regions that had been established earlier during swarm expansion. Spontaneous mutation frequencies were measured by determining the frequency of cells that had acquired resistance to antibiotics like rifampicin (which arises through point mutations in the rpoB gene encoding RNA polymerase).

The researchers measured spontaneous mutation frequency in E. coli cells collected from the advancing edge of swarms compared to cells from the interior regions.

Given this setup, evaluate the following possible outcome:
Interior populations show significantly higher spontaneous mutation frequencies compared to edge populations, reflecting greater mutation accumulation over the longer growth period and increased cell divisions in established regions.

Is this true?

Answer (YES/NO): NO